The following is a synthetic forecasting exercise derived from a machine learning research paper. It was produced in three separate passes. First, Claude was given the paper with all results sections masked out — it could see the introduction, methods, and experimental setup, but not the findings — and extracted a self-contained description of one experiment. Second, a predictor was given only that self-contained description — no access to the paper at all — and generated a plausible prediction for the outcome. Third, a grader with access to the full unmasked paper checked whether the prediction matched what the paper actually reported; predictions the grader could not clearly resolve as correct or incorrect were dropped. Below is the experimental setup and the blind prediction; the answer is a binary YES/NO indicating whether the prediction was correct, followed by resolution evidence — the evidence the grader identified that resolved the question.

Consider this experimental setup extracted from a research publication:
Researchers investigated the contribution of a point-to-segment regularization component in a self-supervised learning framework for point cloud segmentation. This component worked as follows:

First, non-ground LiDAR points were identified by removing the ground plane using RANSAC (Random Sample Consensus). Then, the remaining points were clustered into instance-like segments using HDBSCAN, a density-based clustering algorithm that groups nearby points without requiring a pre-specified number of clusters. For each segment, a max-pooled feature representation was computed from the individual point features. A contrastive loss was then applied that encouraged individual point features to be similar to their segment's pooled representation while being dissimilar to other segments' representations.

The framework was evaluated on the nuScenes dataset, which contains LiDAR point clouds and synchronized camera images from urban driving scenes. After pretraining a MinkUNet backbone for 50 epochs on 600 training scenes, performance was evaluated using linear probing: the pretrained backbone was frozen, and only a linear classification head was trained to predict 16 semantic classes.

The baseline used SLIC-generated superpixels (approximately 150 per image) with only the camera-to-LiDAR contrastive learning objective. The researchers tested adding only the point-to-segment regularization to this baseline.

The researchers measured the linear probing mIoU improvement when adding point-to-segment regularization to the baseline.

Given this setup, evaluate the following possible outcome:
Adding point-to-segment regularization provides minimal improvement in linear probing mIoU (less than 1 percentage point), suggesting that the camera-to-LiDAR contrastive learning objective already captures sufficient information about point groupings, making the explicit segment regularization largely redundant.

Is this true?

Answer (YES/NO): NO